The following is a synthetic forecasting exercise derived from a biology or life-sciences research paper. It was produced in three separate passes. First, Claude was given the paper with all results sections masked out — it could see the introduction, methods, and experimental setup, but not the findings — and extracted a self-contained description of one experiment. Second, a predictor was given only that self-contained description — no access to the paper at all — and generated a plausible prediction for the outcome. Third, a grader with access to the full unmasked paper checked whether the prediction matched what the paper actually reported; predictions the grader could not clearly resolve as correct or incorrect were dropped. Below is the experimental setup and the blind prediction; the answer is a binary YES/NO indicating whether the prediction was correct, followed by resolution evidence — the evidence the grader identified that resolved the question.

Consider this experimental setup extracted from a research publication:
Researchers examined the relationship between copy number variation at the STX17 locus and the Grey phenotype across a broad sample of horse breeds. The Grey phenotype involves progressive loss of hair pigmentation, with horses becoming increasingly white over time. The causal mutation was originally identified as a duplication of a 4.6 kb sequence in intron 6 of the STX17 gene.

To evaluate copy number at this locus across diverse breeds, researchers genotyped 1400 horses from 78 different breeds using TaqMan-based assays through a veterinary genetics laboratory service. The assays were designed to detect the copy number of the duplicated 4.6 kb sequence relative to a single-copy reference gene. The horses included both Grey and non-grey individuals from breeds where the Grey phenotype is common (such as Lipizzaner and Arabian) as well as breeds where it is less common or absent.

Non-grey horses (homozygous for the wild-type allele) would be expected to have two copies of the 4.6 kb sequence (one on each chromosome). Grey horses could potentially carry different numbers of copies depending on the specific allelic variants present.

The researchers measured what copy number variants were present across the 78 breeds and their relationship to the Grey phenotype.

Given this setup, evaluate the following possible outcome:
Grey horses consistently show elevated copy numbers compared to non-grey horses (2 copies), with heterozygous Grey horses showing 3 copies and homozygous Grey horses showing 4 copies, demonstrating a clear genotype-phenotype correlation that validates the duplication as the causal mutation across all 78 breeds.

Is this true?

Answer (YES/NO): NO